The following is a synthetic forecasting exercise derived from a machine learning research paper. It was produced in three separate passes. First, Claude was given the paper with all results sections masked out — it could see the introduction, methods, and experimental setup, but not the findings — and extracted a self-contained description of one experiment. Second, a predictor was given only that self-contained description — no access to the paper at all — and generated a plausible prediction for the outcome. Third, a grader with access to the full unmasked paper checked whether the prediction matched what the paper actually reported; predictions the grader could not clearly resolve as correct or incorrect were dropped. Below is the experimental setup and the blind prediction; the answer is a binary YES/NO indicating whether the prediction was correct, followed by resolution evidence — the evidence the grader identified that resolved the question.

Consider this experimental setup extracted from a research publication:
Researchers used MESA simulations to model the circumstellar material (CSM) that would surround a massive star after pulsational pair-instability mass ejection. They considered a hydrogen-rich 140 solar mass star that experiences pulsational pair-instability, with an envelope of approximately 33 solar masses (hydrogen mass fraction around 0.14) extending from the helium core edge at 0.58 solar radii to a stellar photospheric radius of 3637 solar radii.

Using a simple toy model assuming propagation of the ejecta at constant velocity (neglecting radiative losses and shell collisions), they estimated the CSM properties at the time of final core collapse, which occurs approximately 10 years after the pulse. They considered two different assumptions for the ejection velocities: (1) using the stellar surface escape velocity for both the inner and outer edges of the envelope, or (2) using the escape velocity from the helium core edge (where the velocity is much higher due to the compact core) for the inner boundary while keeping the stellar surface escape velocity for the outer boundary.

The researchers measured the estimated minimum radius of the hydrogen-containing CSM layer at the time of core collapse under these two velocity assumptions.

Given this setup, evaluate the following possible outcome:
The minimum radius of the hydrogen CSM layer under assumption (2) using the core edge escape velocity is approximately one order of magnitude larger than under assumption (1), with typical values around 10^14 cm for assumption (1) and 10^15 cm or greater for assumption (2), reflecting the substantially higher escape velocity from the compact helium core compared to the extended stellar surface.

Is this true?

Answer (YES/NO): NO